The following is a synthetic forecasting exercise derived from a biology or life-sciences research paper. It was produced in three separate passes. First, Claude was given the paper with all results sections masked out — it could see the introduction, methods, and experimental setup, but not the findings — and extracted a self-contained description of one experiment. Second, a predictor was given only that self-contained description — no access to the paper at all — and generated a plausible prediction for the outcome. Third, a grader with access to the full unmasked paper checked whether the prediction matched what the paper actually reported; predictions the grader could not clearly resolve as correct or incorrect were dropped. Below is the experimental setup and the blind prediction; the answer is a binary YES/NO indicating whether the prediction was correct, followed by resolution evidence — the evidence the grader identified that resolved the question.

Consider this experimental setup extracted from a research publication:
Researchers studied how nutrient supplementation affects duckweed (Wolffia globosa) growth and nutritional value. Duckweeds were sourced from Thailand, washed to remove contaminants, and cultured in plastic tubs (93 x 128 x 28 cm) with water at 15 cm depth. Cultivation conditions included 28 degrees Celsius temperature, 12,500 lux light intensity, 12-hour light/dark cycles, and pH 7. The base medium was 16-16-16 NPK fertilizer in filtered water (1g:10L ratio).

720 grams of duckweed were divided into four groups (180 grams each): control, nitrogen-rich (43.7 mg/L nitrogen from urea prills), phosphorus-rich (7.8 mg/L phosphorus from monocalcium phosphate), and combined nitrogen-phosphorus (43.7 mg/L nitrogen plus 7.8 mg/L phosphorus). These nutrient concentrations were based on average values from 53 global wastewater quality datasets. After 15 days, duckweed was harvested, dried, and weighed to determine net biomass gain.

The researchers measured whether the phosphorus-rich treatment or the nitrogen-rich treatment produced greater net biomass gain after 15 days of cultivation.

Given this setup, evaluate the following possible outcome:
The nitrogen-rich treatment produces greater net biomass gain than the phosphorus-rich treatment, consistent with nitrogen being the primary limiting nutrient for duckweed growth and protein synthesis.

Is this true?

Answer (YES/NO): NO